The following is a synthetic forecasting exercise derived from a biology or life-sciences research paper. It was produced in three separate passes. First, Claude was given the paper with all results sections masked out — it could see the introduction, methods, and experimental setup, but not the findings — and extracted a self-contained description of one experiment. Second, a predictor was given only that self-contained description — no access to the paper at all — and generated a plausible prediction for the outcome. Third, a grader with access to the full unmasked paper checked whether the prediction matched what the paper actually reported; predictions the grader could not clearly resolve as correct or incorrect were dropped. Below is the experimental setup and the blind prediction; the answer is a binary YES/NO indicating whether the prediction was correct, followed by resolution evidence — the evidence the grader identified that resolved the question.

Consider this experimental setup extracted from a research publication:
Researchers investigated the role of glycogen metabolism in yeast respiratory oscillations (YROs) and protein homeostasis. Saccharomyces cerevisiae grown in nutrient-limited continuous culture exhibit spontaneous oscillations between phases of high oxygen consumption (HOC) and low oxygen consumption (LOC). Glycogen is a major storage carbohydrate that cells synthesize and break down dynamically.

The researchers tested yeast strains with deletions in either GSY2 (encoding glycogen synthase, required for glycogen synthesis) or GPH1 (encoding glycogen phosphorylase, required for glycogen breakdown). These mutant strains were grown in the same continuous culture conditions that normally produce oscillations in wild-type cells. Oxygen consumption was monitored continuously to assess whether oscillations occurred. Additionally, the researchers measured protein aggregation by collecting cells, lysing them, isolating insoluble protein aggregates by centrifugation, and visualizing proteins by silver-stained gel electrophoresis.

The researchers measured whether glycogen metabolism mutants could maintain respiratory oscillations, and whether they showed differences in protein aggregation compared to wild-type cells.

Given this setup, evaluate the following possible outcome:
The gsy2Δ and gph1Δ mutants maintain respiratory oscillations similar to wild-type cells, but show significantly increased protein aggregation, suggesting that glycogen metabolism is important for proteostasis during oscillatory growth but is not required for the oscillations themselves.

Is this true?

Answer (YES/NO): NO